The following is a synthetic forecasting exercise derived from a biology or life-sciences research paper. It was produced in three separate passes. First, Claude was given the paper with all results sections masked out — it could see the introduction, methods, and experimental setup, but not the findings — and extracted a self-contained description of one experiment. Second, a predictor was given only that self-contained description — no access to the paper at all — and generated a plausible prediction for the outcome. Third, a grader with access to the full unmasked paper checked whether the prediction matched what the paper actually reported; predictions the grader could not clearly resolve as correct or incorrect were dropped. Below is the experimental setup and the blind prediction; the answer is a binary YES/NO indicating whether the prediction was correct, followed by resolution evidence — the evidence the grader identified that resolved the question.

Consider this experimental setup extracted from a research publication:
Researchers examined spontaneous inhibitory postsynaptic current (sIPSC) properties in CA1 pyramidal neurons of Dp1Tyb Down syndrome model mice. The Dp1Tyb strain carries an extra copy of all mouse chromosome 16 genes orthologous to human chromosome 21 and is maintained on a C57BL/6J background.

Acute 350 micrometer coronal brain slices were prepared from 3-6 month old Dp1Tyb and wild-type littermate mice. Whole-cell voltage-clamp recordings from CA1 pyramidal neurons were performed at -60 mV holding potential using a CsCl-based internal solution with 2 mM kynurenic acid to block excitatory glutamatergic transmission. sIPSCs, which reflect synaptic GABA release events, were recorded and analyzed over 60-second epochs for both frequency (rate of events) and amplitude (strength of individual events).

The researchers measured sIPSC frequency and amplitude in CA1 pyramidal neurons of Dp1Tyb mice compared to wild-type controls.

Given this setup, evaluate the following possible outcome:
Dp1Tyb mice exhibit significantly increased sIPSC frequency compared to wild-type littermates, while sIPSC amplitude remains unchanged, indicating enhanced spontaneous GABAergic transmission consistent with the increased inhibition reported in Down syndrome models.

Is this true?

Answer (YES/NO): NO